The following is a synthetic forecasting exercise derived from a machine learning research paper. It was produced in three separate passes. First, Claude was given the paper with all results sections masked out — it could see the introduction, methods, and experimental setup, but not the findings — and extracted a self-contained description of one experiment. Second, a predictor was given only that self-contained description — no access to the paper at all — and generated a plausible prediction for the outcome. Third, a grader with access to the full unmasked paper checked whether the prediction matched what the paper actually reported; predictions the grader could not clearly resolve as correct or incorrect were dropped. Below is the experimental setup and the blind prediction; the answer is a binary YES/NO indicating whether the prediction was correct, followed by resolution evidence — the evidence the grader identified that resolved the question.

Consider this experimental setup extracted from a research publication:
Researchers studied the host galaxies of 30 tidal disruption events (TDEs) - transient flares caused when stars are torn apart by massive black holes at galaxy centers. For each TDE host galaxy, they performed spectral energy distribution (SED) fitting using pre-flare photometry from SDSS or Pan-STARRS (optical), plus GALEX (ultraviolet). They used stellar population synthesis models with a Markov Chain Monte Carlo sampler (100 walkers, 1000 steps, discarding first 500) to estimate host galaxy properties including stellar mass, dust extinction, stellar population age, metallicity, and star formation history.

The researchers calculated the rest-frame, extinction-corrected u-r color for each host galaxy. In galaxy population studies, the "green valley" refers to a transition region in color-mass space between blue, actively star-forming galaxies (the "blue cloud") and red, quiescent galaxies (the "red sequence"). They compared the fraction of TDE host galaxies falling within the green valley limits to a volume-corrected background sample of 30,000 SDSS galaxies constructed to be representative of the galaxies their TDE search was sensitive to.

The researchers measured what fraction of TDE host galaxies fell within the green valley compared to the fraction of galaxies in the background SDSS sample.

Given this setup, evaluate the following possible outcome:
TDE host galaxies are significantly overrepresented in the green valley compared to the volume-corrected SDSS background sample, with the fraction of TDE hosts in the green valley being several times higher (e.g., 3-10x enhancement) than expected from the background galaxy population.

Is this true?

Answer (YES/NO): YES